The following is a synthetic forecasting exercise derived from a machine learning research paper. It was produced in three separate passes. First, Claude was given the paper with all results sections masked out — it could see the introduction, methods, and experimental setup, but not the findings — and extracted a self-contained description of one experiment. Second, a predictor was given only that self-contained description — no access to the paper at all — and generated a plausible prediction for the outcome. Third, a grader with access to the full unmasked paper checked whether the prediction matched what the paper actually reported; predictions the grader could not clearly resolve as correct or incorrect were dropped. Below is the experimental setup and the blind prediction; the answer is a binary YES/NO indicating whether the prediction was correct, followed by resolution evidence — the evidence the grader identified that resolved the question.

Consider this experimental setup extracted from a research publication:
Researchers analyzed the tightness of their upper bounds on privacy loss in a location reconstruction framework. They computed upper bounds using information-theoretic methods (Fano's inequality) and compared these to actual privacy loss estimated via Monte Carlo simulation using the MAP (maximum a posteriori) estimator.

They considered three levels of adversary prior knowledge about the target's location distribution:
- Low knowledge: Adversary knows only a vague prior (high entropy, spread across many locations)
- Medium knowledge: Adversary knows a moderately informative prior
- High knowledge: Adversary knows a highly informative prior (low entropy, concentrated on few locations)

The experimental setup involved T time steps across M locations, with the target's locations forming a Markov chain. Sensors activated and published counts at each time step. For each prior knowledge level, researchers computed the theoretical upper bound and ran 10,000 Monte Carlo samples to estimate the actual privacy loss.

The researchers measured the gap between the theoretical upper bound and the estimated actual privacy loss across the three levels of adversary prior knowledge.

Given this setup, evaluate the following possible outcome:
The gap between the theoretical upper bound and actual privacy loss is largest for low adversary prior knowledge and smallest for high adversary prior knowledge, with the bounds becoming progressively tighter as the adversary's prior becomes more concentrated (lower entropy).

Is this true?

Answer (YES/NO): NO